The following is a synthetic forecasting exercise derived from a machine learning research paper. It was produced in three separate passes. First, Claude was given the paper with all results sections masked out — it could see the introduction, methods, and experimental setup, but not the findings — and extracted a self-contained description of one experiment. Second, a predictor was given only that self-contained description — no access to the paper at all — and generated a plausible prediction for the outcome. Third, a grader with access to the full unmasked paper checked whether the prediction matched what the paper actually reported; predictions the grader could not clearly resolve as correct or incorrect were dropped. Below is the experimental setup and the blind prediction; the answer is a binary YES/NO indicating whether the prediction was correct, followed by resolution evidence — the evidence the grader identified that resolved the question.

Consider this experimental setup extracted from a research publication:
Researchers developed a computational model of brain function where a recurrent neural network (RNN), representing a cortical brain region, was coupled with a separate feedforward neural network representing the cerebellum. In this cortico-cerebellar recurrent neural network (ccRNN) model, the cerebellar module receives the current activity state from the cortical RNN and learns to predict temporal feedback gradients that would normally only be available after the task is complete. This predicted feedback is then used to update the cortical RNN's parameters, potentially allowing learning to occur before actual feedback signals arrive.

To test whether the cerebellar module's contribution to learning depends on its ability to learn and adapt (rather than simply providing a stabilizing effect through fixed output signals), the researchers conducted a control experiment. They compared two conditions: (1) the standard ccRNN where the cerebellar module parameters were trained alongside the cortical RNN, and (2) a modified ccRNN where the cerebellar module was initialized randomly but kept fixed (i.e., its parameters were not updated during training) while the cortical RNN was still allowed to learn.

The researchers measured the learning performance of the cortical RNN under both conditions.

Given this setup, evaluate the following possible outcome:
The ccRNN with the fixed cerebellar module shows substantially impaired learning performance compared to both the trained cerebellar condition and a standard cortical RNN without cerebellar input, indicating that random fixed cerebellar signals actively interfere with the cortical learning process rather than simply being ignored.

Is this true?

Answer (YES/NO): YES